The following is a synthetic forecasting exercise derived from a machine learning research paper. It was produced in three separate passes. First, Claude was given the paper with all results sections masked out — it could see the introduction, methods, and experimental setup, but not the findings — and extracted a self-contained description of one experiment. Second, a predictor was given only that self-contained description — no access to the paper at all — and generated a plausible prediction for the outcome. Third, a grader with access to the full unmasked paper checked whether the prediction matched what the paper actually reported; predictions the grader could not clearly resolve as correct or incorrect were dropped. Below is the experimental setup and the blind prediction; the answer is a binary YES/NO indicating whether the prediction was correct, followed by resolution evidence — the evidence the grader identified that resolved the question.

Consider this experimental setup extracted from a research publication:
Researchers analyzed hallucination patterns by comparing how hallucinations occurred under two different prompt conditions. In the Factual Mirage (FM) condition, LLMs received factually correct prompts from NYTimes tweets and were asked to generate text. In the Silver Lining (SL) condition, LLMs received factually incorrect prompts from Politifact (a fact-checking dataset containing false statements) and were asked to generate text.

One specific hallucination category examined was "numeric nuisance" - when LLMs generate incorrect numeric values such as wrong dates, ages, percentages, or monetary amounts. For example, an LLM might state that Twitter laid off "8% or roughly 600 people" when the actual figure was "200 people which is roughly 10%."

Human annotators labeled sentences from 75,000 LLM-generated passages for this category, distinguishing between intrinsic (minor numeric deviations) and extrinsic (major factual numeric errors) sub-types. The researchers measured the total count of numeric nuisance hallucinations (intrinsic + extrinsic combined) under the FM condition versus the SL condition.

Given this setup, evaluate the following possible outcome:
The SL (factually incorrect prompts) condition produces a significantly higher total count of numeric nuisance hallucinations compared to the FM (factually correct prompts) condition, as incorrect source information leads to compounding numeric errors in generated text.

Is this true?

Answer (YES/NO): YES